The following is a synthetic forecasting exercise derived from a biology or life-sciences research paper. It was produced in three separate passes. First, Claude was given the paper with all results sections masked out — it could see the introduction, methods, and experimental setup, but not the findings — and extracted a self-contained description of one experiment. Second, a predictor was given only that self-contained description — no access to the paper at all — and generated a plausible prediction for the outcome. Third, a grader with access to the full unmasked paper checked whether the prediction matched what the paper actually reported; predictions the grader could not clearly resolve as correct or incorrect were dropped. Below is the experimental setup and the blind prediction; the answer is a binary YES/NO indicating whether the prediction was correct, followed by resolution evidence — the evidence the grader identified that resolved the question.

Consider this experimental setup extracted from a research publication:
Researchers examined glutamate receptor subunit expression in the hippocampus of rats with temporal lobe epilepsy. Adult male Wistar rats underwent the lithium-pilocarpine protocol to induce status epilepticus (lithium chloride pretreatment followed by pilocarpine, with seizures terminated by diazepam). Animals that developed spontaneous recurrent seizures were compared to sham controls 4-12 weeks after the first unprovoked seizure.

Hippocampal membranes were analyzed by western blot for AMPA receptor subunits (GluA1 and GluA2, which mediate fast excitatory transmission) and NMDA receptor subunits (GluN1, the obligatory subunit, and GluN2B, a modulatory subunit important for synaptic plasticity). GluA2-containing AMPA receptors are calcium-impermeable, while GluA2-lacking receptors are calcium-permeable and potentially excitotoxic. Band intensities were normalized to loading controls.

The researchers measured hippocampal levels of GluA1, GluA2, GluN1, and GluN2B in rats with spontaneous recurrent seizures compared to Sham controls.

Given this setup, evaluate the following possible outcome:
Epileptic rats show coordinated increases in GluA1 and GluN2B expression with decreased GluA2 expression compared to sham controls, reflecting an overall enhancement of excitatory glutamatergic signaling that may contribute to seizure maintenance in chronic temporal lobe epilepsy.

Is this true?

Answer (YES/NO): NO